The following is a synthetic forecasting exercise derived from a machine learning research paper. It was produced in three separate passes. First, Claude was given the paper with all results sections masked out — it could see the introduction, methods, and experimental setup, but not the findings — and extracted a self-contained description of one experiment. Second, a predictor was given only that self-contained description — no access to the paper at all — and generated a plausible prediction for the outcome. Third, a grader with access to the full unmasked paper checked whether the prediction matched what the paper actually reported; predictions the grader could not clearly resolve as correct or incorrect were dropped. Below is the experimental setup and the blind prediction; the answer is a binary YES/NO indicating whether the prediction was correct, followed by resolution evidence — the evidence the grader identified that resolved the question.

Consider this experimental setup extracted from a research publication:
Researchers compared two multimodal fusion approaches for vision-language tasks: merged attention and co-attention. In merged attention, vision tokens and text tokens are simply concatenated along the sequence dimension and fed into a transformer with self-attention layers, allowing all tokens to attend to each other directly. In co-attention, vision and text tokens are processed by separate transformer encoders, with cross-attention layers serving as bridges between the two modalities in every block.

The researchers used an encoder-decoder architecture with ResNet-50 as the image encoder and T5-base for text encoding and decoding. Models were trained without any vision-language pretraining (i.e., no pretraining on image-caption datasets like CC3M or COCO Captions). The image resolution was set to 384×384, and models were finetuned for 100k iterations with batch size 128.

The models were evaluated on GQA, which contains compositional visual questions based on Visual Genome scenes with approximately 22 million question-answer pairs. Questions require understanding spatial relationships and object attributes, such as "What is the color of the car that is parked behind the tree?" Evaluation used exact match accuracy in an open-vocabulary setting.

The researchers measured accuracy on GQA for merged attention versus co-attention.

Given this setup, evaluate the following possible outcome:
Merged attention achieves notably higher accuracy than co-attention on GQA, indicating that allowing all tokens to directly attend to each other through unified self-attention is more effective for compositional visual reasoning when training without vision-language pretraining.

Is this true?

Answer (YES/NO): NO